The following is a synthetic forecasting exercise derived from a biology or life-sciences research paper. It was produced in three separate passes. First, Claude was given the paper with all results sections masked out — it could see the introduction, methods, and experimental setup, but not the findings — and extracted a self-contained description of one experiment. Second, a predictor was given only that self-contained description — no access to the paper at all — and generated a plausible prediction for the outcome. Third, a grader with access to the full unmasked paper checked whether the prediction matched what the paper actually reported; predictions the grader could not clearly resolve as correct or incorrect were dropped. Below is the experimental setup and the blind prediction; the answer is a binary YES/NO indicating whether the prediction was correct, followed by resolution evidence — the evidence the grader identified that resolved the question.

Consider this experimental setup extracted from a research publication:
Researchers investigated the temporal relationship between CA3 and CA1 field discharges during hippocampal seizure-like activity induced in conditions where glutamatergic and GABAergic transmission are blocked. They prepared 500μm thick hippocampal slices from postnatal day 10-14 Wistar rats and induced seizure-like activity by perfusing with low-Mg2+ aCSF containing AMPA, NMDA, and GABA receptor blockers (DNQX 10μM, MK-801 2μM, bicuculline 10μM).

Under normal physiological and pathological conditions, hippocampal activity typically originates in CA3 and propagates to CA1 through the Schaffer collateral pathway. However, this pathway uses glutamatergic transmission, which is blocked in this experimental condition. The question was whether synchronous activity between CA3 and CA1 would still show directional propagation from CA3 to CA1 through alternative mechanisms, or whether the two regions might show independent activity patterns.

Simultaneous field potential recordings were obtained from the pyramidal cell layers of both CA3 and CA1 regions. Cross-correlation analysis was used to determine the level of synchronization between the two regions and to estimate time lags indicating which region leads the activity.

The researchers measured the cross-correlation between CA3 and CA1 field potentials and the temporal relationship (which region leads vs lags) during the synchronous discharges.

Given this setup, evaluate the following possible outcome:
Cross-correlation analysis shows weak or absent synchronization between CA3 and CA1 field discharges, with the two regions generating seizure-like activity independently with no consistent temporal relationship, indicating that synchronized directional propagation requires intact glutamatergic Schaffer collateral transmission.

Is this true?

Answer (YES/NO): NO